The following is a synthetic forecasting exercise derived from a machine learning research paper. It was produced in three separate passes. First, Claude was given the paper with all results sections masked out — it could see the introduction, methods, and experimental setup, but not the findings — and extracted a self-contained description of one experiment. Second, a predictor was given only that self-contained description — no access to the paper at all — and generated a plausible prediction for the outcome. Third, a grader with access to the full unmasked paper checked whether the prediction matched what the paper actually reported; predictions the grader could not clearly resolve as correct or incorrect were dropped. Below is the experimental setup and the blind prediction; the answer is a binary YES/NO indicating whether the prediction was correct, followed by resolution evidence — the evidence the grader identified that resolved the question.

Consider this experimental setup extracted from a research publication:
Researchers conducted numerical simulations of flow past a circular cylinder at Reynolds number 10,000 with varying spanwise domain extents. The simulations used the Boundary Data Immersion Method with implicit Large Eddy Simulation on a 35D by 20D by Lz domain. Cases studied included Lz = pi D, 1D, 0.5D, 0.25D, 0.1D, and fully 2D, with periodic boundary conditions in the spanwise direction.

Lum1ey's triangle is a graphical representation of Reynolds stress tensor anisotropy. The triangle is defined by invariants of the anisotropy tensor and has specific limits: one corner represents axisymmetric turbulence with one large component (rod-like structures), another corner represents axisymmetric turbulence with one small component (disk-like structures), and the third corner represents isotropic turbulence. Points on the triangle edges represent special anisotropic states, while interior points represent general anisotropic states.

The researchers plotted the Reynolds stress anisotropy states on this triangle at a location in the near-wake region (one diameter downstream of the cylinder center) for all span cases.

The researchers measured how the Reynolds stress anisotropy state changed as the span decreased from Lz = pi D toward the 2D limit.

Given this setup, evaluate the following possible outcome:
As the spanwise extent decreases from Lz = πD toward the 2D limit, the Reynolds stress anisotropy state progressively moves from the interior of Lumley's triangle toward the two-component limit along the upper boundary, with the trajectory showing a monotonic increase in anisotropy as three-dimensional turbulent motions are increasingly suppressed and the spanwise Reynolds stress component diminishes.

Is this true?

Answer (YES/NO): NO